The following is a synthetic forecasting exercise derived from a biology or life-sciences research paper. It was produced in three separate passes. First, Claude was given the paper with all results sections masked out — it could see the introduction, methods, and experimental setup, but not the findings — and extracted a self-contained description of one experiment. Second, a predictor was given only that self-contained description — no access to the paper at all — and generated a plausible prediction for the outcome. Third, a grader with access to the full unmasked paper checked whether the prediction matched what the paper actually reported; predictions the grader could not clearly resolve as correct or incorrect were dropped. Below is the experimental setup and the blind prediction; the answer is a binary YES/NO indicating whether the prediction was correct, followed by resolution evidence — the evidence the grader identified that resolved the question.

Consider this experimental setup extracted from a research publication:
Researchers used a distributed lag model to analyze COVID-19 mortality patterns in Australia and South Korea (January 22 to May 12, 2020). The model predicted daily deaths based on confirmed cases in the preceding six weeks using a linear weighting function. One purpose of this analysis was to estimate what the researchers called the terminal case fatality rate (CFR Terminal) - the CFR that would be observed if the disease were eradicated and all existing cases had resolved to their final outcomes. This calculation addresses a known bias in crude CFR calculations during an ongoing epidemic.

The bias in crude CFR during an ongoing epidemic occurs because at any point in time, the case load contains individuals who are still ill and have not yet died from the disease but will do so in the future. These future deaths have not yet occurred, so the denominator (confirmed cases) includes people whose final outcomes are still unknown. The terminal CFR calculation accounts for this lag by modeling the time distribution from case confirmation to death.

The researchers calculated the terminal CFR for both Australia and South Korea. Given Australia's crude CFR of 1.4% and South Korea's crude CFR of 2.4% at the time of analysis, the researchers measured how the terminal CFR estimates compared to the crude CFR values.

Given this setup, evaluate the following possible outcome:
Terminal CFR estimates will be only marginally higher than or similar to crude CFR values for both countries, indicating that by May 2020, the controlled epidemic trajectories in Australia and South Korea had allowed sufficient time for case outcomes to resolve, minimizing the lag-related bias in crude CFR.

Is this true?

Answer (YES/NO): YES